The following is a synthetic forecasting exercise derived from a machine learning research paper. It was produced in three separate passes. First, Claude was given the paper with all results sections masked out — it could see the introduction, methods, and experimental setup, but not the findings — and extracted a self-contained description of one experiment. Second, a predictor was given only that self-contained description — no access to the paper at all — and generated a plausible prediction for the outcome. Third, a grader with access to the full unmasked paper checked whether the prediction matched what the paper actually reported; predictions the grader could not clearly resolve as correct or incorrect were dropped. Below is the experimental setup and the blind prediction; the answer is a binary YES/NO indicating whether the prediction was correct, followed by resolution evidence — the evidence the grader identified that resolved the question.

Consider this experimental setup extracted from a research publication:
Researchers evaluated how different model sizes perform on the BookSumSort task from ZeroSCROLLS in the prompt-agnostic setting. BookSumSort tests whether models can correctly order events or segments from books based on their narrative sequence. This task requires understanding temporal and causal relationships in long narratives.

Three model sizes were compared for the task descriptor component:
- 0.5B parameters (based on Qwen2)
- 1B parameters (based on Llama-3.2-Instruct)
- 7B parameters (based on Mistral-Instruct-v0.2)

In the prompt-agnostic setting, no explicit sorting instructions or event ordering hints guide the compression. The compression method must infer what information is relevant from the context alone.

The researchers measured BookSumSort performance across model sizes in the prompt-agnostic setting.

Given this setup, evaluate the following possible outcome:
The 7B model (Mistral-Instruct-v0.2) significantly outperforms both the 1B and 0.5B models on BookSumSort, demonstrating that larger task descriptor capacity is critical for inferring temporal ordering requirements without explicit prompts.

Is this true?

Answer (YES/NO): NO